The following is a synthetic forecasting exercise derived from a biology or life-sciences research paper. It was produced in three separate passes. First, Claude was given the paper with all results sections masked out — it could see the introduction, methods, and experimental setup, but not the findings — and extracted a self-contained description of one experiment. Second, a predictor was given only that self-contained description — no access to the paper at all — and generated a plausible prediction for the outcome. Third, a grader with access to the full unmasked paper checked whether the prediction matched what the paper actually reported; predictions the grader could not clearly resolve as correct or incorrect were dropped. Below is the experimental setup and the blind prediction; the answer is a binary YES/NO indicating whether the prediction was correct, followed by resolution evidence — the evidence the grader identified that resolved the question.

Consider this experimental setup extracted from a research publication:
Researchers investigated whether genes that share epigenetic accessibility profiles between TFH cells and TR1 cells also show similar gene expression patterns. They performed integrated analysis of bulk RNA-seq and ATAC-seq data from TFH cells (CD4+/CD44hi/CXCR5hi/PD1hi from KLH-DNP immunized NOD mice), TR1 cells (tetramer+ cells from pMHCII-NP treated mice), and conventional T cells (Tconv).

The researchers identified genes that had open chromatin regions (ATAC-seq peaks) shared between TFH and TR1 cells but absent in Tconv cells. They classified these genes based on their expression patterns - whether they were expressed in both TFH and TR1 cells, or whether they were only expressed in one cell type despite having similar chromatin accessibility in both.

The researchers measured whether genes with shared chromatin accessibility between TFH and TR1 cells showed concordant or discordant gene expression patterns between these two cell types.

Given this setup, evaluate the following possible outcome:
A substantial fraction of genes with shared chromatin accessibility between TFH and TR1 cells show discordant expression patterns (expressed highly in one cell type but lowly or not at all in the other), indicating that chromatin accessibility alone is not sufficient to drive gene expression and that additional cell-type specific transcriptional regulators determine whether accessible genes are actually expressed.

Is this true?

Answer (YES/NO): YES